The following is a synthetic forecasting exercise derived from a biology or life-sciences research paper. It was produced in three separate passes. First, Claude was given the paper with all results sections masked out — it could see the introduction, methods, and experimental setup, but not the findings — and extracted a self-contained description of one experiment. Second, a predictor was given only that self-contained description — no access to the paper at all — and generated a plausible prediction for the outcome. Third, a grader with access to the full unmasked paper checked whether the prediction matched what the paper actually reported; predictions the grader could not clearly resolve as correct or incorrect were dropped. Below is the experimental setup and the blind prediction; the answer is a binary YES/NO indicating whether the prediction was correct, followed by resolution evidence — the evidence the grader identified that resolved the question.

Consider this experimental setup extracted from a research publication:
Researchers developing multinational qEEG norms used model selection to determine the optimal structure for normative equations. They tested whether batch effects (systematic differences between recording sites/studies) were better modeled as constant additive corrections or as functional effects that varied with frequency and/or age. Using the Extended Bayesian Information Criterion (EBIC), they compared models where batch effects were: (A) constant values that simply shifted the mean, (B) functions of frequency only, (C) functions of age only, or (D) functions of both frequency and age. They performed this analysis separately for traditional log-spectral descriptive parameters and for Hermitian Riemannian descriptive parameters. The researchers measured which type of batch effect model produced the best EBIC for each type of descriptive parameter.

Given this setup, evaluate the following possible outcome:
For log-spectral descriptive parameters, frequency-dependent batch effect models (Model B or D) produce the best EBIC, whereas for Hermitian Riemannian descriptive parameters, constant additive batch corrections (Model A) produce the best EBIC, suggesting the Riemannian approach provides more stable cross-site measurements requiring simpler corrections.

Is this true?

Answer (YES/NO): NO